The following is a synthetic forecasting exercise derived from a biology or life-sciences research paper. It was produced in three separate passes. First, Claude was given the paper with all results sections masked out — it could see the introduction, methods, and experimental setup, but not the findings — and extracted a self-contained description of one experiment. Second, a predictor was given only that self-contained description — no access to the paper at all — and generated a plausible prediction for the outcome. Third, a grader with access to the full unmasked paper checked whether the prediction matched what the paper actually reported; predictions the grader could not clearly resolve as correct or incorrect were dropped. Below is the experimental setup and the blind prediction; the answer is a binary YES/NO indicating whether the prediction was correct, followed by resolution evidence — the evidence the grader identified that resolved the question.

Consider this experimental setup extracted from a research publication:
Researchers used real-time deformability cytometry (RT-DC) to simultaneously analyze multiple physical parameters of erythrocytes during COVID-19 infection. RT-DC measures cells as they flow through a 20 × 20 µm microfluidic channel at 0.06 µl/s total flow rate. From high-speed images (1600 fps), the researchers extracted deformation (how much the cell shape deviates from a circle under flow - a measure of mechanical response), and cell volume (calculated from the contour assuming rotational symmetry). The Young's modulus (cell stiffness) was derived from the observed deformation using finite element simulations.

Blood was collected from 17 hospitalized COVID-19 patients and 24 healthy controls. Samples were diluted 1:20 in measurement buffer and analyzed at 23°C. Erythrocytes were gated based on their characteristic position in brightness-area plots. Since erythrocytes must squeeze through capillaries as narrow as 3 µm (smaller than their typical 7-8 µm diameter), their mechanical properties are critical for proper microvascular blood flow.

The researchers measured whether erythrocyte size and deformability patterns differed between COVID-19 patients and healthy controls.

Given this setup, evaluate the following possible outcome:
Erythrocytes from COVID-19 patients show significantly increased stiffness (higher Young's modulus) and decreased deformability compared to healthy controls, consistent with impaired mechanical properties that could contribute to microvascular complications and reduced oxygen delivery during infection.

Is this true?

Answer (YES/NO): NO